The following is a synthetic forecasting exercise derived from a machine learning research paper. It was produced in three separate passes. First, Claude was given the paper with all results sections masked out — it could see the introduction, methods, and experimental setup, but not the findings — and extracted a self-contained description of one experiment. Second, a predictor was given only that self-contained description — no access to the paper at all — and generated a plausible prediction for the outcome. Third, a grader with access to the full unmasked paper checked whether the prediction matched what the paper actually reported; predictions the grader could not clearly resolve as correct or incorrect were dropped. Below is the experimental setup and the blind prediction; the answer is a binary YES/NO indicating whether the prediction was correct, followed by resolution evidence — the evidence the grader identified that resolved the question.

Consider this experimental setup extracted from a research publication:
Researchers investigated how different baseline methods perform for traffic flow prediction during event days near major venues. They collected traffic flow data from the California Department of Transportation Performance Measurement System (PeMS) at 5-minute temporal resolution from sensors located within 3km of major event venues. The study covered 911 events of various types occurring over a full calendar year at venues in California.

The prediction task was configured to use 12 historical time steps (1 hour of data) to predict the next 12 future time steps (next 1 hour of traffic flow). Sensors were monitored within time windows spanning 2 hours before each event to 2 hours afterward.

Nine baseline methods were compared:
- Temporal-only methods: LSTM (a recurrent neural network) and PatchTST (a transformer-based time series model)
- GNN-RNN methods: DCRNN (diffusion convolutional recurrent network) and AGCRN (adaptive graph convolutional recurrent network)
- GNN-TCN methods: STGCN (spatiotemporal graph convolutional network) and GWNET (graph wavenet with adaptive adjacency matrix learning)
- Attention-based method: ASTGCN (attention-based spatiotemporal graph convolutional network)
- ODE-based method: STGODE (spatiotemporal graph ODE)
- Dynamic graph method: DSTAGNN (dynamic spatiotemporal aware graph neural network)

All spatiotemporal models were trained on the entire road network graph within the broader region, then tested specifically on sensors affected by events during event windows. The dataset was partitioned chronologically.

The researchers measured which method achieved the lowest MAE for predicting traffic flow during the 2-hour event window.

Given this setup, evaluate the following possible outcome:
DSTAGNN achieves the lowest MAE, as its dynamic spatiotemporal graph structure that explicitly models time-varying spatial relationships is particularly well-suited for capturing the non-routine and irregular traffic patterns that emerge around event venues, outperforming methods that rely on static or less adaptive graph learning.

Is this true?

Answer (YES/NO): NO